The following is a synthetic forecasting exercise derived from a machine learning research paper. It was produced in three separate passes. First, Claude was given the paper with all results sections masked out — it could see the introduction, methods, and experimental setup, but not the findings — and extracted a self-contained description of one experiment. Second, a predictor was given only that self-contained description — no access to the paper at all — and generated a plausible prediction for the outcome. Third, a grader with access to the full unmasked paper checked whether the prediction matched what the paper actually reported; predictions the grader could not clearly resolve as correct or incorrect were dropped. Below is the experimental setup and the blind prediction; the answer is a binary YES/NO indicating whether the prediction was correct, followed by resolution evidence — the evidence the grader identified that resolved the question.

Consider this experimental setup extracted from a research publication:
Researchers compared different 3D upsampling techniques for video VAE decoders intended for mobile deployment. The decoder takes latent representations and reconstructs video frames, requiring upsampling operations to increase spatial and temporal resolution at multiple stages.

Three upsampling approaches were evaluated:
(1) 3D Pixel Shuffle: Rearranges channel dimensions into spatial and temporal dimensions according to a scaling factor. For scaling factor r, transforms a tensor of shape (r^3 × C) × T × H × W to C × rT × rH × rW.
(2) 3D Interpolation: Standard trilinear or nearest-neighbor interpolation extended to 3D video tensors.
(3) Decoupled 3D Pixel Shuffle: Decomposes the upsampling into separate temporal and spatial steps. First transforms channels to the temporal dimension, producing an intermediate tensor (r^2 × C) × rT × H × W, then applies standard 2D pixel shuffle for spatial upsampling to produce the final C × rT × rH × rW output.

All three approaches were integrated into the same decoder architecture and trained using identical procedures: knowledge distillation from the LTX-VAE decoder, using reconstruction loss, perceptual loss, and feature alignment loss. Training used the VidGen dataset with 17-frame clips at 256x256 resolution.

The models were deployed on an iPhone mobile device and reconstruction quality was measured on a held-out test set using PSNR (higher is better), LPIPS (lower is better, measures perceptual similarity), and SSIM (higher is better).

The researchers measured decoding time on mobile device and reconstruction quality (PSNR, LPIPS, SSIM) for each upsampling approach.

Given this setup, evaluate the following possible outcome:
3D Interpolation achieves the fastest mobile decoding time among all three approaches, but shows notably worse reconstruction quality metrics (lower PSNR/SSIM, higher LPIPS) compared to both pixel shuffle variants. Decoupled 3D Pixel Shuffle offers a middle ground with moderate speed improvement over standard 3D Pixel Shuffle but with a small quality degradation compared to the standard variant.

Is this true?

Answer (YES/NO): NO